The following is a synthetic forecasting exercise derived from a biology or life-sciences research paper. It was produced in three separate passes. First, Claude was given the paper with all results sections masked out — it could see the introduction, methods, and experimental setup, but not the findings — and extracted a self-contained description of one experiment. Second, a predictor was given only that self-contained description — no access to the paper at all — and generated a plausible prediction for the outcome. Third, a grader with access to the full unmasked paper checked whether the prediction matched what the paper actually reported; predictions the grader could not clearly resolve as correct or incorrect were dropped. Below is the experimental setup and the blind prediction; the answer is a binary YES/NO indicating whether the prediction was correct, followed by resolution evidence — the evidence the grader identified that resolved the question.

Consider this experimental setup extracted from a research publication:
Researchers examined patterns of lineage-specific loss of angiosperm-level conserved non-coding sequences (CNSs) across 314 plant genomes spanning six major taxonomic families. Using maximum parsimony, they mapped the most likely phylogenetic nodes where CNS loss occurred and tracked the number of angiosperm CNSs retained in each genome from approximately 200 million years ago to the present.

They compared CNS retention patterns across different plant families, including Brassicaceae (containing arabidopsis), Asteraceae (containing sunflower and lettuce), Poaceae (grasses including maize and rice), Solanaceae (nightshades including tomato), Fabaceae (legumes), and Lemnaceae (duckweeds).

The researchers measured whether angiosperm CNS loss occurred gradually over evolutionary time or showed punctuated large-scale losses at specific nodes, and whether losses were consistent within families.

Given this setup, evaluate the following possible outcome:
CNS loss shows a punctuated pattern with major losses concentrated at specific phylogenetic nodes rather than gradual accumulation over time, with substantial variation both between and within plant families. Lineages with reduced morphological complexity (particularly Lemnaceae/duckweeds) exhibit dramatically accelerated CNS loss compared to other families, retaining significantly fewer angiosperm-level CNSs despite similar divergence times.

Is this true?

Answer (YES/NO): NO